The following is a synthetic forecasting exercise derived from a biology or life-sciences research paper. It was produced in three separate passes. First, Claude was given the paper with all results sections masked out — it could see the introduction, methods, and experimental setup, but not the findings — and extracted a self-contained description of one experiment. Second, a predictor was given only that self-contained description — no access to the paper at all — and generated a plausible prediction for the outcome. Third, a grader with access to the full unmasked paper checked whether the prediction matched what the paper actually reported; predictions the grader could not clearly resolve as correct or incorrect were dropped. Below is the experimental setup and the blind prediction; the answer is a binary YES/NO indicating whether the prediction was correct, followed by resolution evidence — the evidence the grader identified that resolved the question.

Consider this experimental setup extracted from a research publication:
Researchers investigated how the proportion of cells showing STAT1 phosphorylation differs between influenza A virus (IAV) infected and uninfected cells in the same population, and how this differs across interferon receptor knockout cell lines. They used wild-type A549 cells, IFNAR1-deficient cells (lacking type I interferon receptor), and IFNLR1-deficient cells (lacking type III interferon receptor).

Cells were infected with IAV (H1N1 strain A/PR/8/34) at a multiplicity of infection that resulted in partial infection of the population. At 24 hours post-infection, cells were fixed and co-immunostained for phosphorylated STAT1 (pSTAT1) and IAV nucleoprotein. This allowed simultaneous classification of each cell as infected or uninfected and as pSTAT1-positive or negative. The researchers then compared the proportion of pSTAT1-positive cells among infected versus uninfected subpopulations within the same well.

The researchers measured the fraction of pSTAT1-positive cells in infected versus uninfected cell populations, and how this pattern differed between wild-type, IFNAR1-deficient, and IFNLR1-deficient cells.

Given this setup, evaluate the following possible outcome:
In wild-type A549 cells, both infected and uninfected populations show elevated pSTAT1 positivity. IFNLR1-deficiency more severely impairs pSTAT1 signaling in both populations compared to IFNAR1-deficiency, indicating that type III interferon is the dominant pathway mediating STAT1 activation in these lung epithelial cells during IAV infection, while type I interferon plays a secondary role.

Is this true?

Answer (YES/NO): NO